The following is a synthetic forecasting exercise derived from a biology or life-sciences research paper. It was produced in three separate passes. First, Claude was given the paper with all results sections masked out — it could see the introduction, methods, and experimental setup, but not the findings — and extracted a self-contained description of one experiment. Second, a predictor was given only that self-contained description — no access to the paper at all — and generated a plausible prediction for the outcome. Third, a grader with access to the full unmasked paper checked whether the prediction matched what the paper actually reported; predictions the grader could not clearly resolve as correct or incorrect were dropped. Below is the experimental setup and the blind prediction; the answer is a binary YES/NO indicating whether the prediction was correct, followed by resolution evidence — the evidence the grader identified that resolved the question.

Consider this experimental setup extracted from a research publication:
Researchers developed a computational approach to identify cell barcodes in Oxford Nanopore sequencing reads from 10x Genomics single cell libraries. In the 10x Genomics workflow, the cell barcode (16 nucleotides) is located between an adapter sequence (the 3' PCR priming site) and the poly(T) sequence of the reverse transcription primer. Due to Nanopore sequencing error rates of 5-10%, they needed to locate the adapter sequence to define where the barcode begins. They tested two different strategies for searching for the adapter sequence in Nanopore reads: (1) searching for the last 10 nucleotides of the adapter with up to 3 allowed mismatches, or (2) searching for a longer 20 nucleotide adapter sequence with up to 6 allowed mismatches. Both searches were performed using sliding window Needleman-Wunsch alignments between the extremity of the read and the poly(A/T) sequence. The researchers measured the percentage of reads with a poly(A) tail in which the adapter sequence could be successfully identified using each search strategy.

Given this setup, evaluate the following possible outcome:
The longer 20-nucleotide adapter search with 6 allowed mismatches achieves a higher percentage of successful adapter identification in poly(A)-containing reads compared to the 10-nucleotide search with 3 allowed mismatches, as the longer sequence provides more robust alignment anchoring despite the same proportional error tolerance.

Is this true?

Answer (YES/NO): NO